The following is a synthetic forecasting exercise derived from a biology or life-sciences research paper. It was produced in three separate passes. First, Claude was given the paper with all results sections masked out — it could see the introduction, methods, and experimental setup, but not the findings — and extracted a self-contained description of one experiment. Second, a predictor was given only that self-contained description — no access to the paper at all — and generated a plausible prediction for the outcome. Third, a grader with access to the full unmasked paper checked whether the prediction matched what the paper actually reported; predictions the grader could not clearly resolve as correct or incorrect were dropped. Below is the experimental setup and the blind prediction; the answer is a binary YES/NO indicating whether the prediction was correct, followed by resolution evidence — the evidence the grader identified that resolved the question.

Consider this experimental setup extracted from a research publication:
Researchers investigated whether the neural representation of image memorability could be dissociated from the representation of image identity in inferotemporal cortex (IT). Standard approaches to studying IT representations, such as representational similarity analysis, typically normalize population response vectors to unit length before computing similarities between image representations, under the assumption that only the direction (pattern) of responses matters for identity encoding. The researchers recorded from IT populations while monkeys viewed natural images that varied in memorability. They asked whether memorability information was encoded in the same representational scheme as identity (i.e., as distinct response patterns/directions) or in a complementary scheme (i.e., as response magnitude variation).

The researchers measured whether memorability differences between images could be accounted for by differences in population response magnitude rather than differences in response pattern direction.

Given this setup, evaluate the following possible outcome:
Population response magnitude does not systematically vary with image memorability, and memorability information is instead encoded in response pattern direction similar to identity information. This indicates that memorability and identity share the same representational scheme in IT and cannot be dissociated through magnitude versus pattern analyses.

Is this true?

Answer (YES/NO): NO